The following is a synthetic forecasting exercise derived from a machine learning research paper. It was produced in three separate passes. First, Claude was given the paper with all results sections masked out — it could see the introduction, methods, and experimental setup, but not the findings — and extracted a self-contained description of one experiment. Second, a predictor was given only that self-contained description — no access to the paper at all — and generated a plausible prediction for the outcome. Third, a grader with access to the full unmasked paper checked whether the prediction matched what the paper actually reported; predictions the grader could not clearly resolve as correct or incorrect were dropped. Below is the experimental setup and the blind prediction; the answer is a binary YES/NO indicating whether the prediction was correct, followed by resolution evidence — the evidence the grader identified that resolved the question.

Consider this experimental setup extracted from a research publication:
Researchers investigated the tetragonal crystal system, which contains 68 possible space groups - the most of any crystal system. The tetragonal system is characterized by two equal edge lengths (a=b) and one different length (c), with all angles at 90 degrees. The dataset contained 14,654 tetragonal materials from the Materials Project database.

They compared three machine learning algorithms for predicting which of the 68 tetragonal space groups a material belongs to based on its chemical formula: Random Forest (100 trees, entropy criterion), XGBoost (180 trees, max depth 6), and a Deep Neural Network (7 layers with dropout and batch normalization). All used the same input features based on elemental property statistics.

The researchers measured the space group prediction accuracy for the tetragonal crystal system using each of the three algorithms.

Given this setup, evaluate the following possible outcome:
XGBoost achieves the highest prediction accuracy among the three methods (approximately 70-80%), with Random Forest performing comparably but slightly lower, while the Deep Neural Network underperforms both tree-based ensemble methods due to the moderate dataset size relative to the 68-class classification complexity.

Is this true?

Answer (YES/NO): NO